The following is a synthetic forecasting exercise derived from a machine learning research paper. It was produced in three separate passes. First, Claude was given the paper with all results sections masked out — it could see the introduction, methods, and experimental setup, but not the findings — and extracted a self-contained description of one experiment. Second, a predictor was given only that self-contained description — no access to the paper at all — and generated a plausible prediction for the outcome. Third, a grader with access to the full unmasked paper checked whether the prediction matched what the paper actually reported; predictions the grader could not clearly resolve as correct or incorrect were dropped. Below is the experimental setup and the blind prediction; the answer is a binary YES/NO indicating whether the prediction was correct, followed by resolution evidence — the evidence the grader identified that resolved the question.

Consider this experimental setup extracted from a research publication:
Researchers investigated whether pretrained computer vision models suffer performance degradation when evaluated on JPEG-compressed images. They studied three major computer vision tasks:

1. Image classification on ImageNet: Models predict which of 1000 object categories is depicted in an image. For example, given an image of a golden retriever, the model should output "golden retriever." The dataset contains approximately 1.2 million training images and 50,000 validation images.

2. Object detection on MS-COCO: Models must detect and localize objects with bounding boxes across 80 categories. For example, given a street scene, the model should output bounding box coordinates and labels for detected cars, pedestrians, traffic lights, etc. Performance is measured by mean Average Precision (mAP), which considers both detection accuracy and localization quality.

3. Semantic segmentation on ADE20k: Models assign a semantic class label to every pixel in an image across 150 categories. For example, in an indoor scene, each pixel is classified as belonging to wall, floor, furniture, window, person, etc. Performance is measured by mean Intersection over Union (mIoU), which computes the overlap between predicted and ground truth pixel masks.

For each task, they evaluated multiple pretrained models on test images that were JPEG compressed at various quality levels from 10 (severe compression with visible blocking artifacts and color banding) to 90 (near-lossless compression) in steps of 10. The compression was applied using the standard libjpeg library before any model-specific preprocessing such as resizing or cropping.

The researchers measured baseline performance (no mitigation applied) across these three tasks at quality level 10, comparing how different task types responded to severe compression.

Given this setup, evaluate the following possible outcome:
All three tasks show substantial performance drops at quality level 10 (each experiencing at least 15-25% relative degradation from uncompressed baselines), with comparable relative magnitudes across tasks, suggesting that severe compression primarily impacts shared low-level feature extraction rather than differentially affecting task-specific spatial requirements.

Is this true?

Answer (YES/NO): NO